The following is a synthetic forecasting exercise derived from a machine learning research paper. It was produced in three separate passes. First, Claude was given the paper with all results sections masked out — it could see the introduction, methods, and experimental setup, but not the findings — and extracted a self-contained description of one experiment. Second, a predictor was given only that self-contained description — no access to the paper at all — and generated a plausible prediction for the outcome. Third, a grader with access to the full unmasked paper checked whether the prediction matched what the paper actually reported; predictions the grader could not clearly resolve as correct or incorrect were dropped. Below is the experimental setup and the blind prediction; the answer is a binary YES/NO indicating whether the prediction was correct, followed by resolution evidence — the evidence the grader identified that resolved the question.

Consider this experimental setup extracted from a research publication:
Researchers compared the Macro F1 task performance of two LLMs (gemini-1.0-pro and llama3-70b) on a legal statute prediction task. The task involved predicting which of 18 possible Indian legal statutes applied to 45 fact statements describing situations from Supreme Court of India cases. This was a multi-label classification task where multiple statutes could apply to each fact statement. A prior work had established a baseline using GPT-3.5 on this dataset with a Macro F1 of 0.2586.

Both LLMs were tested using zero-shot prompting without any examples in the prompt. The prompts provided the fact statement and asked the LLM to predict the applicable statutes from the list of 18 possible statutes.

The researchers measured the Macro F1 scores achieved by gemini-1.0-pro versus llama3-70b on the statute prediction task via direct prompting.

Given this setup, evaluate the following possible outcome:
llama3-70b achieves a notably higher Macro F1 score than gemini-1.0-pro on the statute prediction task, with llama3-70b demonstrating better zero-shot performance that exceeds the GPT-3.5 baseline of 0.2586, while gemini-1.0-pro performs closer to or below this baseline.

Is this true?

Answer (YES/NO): NO